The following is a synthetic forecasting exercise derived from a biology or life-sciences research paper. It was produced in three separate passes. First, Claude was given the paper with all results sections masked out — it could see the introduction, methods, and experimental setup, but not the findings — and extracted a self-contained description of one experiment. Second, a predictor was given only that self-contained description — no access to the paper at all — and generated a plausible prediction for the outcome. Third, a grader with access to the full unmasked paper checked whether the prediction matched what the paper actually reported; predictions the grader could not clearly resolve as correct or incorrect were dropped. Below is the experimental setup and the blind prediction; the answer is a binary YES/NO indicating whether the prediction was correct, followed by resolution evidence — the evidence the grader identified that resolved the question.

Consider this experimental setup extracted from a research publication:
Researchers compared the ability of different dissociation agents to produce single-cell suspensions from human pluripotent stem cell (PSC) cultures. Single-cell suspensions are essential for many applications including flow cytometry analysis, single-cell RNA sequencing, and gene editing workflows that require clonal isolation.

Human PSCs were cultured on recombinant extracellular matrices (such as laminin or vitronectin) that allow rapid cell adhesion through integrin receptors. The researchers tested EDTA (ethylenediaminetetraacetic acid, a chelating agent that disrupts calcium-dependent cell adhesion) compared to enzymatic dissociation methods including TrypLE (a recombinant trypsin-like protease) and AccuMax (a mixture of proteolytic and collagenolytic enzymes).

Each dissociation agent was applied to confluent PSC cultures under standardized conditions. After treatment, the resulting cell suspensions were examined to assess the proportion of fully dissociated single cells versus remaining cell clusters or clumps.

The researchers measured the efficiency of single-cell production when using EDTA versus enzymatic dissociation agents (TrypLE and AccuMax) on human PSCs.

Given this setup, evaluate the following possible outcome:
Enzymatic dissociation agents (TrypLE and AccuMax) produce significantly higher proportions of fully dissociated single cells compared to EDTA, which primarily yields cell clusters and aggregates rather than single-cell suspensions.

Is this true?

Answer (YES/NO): YES